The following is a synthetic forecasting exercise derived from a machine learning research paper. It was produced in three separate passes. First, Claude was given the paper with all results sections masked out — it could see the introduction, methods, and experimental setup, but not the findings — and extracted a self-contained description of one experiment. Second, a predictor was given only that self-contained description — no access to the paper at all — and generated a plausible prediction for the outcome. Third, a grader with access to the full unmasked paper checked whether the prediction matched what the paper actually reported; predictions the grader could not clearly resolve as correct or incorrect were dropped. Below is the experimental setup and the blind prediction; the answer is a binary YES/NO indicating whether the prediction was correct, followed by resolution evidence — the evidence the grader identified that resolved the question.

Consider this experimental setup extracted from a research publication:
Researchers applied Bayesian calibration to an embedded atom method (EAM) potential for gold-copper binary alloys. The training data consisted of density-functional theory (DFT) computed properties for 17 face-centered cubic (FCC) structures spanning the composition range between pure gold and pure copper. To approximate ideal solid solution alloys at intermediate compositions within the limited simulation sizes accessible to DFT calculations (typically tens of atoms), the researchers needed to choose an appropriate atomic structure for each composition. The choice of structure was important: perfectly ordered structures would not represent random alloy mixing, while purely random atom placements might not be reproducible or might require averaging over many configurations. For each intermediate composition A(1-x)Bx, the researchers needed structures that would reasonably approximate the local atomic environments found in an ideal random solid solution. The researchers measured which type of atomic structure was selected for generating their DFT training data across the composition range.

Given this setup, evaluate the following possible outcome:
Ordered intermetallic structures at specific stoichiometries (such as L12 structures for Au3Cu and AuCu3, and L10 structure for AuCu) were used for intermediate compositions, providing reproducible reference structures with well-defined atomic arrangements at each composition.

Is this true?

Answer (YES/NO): NO